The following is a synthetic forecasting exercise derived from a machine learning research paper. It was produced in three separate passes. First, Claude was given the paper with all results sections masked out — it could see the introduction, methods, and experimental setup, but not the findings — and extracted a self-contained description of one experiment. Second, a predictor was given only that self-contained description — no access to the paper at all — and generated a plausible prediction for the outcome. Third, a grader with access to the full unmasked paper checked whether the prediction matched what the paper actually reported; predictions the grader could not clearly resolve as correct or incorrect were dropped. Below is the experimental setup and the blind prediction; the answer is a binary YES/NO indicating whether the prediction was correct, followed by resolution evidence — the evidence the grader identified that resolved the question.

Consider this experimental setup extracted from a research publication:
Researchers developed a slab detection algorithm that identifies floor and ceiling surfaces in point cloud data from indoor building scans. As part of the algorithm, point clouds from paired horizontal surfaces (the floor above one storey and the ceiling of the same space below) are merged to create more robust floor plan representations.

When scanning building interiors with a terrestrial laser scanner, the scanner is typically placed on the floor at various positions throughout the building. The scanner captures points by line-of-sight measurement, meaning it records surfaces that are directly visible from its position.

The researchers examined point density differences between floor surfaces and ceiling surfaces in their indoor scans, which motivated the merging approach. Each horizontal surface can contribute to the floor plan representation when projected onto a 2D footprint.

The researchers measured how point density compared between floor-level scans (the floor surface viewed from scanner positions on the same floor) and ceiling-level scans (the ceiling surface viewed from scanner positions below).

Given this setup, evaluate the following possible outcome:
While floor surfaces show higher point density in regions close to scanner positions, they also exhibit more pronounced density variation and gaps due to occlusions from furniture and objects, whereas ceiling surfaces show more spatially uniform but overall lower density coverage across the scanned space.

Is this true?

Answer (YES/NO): NO